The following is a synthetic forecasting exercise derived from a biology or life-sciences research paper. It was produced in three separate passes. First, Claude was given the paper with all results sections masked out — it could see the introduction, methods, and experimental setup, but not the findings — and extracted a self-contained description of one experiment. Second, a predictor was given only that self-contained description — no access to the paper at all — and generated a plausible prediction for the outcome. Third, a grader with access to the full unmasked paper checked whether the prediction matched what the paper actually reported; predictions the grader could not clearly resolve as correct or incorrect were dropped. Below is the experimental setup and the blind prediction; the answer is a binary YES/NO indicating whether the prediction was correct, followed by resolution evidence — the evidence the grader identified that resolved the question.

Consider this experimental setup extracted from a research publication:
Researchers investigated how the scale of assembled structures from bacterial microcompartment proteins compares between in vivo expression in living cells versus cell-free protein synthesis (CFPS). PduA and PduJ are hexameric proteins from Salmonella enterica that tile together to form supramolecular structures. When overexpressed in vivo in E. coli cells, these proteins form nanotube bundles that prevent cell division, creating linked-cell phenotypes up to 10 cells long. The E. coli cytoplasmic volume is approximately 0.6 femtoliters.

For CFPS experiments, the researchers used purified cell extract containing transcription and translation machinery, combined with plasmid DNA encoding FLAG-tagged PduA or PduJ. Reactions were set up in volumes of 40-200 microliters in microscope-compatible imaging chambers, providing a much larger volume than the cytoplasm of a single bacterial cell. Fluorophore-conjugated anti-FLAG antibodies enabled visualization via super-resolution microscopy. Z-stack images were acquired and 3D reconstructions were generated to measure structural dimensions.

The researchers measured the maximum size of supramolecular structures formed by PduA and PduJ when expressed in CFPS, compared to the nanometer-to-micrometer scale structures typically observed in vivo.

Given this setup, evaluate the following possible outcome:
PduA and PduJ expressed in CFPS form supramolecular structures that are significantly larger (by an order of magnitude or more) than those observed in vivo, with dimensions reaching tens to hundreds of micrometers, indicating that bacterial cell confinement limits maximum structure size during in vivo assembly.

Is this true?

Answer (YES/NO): YES